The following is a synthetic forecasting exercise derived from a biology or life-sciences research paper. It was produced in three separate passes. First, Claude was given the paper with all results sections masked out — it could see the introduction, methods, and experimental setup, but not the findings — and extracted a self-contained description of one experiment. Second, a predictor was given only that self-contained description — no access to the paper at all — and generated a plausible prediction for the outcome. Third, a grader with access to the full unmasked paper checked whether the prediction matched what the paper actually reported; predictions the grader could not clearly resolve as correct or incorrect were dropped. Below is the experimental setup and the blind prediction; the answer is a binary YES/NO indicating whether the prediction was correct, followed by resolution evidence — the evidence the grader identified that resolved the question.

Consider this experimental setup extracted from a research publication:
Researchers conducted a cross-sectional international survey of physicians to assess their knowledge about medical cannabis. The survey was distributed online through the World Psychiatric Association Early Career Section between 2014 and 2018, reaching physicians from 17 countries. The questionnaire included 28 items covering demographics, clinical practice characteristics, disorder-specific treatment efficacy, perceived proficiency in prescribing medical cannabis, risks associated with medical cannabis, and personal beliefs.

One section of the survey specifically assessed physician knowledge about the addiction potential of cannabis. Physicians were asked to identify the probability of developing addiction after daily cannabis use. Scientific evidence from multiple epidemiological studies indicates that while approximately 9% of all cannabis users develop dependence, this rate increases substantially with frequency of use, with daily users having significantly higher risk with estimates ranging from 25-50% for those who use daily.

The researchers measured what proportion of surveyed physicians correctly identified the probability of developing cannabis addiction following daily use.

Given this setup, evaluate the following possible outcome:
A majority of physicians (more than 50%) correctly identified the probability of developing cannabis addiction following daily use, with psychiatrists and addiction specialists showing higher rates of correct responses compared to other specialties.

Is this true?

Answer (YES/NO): NO